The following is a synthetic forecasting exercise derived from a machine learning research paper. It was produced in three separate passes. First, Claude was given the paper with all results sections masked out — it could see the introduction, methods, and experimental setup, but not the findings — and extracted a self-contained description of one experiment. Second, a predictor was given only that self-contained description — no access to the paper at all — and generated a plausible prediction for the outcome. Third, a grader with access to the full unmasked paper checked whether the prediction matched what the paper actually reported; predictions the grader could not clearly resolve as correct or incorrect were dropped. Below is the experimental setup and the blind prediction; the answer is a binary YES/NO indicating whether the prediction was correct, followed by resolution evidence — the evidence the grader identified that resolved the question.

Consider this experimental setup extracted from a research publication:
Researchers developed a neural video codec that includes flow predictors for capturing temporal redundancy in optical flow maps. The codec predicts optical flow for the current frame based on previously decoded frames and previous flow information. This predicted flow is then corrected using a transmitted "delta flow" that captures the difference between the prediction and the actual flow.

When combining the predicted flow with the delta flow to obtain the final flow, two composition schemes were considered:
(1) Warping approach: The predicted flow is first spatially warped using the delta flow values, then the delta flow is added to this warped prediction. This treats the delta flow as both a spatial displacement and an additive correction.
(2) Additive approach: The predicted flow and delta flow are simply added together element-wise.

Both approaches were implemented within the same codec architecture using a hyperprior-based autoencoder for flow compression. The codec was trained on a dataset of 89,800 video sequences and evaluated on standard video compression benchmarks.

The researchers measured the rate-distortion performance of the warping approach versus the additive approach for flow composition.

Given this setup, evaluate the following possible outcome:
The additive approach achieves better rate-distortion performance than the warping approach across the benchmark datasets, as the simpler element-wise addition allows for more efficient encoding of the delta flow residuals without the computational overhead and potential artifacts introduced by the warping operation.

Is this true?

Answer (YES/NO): NO